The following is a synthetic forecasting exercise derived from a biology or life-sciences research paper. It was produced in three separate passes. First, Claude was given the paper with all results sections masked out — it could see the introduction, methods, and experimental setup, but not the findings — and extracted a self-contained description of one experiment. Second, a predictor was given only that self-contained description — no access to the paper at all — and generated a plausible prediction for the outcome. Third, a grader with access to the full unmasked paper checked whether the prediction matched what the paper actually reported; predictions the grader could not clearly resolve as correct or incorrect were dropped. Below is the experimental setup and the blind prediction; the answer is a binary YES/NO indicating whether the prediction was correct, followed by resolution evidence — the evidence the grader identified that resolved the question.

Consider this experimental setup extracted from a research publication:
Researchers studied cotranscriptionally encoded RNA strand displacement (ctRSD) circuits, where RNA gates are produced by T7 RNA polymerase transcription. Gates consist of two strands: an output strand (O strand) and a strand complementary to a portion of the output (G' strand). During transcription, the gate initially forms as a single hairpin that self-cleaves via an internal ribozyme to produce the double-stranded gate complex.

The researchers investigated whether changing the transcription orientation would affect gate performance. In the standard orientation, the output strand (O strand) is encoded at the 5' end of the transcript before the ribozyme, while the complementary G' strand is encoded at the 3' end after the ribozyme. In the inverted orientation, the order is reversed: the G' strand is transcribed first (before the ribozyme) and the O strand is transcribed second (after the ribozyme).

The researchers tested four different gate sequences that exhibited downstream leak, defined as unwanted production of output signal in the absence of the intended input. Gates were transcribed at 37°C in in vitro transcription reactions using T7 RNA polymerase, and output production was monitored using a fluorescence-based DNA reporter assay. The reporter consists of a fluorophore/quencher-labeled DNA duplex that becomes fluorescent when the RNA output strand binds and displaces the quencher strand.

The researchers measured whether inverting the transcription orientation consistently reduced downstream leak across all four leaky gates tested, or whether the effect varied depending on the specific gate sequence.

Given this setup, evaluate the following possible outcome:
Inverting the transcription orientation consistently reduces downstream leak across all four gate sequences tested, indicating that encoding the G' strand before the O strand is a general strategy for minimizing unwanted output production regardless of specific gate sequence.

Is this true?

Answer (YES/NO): NO